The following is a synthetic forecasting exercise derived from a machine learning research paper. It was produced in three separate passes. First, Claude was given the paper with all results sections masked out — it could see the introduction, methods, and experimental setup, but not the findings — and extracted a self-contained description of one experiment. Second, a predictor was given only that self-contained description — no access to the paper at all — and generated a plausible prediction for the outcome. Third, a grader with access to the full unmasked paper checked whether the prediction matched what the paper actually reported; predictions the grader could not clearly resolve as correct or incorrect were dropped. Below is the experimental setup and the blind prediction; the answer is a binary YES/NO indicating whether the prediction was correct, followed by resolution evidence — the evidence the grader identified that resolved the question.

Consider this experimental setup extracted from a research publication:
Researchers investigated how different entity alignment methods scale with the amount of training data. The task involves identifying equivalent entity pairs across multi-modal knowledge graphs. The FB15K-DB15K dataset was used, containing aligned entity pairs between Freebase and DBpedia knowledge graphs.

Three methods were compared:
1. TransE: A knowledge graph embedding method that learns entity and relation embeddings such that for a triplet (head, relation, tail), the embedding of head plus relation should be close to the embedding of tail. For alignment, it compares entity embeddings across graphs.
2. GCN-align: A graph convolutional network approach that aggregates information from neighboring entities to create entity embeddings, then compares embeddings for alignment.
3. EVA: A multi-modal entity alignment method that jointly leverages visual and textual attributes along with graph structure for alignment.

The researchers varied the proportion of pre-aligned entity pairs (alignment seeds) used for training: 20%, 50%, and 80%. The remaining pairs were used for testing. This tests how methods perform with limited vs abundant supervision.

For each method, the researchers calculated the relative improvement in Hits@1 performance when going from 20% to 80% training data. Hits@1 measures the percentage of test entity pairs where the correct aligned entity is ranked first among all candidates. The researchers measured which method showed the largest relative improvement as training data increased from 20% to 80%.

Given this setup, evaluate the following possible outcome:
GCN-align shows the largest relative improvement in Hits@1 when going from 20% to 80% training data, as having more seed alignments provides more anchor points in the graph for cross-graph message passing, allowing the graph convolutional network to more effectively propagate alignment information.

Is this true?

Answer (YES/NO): YES